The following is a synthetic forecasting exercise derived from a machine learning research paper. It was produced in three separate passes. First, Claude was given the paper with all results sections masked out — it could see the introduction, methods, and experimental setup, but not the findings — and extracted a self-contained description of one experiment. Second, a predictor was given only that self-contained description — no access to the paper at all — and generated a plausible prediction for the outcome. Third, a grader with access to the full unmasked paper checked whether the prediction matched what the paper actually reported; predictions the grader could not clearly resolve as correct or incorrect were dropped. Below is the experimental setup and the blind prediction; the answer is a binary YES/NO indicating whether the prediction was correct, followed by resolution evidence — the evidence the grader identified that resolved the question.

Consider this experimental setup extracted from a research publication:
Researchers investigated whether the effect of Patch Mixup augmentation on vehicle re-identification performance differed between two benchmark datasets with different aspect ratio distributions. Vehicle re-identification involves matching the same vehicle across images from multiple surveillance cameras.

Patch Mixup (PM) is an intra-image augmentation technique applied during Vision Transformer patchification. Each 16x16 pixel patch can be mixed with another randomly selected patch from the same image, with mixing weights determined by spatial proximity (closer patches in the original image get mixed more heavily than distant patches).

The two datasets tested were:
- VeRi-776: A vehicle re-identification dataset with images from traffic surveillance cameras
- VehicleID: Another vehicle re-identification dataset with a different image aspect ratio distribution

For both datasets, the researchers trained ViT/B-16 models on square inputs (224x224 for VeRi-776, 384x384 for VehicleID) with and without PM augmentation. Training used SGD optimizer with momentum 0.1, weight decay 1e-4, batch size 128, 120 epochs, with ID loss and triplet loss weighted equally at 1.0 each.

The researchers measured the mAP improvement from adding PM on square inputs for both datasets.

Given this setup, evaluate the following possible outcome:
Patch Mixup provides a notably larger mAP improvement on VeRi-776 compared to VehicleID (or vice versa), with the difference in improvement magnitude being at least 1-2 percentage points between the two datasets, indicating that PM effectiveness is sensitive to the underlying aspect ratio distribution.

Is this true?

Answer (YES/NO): YES